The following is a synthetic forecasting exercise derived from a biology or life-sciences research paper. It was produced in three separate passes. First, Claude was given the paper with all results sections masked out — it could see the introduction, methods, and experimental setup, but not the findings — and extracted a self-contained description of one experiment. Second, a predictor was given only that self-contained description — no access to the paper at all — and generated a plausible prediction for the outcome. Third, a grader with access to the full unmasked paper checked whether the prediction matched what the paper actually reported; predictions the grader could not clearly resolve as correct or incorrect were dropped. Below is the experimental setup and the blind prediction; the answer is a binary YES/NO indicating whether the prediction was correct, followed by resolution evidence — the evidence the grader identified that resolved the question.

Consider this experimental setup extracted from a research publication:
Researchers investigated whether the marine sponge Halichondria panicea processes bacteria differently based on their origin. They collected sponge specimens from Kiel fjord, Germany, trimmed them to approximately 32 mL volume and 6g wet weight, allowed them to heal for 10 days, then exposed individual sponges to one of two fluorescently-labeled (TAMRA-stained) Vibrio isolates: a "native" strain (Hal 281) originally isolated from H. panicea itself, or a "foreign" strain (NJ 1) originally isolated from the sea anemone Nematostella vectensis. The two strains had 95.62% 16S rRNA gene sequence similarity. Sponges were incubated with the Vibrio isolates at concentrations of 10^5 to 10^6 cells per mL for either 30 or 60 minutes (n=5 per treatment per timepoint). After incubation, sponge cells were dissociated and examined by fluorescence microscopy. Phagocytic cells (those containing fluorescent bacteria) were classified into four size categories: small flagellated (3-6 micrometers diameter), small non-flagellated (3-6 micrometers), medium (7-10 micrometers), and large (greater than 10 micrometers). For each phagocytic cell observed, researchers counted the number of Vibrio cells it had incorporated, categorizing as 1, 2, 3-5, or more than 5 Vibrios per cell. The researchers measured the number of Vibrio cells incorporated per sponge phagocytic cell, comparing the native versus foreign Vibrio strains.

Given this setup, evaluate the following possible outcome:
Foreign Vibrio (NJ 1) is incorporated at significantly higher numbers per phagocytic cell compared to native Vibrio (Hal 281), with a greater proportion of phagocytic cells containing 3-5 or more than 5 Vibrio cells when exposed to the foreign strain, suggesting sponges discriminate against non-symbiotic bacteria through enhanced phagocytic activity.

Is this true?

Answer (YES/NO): YES